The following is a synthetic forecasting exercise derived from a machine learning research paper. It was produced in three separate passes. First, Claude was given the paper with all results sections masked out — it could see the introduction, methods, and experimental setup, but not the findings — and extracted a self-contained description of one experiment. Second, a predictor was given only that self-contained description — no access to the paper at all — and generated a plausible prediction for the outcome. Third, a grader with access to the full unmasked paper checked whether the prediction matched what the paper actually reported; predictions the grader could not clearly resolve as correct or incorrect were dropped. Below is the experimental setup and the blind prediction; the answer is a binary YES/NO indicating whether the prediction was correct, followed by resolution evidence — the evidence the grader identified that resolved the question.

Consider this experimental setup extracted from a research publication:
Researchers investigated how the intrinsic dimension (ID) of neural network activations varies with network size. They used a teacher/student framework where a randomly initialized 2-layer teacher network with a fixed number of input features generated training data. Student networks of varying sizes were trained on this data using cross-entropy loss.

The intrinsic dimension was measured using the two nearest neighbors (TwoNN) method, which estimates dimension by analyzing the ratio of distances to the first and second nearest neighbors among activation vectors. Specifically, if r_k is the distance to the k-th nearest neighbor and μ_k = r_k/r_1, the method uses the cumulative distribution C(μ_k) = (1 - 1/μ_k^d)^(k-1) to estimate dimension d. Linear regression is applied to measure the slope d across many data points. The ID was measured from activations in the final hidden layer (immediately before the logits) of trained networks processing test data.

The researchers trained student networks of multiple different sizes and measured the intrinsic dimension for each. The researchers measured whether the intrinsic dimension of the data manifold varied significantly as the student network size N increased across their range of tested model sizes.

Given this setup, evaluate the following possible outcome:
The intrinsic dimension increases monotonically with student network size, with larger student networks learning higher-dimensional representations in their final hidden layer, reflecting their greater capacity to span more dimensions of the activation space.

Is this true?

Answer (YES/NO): NO